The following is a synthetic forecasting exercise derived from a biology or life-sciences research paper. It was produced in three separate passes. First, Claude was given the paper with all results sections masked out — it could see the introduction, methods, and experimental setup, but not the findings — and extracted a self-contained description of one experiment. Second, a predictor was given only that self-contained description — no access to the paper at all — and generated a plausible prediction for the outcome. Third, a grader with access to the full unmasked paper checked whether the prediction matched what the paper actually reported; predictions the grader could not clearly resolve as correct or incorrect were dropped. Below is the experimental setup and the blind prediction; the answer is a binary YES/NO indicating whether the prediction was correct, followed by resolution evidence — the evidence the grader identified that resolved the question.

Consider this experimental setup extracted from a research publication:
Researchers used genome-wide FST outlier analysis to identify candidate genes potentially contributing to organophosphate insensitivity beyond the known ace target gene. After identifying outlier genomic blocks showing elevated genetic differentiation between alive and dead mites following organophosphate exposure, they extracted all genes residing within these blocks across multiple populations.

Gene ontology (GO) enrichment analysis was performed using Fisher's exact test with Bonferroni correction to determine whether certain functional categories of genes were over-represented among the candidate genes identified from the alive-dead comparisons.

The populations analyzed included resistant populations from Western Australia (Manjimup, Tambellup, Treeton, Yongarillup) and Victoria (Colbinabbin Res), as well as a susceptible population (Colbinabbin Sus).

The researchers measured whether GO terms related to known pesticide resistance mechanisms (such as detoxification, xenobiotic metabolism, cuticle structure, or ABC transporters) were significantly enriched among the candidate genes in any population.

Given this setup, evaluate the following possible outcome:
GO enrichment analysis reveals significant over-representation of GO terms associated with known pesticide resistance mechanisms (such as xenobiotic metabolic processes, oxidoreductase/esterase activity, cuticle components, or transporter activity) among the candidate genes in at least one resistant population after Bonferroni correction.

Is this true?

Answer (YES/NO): NO